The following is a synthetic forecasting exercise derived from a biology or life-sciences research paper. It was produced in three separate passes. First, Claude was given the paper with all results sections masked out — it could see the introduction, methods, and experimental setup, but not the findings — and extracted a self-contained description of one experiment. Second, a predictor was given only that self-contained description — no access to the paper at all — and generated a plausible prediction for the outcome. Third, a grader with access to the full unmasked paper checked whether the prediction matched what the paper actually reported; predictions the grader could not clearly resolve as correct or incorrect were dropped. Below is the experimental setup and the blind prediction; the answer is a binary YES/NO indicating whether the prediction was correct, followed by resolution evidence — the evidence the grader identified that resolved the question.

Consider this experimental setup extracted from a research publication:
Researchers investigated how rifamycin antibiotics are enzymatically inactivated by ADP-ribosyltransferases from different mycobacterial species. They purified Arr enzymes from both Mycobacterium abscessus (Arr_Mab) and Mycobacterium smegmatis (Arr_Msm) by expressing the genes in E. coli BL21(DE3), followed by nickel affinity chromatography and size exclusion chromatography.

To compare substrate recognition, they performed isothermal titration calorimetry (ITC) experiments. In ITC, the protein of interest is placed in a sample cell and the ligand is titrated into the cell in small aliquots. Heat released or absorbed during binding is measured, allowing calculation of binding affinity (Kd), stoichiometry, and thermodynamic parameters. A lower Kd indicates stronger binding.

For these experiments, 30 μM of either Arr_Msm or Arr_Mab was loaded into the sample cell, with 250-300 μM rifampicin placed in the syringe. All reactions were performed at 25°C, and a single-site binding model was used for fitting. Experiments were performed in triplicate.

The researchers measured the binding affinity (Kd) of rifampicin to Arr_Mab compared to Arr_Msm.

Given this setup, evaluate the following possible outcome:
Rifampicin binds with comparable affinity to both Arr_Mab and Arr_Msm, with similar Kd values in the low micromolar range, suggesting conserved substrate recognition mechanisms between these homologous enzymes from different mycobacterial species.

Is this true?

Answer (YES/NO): NO